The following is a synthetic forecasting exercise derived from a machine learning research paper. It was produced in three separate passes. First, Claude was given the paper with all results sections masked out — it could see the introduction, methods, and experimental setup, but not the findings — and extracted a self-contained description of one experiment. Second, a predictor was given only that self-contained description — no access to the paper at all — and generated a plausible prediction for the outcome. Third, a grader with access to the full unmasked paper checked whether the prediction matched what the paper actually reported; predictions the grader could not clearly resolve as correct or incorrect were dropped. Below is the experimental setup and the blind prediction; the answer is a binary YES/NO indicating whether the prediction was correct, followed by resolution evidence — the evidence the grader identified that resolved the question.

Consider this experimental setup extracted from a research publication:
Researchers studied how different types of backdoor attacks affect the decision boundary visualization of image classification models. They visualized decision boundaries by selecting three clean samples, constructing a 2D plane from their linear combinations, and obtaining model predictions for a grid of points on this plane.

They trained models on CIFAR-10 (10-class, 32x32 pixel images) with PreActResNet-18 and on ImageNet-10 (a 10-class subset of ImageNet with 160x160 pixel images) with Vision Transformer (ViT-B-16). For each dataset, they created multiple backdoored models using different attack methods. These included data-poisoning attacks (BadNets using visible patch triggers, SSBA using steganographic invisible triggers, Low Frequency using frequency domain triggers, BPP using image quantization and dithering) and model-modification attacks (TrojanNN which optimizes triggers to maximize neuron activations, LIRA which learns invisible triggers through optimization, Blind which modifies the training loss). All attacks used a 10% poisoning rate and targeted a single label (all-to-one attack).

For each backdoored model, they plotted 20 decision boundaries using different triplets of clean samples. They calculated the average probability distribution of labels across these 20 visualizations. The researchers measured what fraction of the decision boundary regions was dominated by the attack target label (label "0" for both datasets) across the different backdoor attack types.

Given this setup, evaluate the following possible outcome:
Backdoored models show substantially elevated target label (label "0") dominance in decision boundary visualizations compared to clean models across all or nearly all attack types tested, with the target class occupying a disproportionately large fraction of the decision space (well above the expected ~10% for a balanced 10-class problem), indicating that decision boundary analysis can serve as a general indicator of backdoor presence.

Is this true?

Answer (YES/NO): YES